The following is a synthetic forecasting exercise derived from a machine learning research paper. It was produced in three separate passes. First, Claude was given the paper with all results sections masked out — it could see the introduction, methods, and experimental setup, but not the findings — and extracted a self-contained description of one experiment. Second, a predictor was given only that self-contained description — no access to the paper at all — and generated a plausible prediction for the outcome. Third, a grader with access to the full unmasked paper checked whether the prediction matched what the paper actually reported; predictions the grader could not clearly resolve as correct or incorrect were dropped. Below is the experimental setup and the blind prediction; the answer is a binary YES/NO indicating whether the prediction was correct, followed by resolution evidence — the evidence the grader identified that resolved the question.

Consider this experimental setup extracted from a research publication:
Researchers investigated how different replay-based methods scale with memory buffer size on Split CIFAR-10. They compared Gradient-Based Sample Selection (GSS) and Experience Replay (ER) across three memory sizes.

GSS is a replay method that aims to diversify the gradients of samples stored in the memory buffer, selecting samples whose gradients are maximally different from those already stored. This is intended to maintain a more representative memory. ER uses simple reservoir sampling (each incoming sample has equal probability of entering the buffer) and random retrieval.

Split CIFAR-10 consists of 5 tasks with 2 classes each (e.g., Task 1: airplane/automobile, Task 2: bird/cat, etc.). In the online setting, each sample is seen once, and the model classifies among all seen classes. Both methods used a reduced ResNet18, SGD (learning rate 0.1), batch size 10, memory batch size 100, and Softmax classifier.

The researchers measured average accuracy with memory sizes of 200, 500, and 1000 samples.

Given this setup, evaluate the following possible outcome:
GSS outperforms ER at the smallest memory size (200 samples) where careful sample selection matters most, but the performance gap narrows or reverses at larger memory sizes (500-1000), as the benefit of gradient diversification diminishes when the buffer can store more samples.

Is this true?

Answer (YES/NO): YES